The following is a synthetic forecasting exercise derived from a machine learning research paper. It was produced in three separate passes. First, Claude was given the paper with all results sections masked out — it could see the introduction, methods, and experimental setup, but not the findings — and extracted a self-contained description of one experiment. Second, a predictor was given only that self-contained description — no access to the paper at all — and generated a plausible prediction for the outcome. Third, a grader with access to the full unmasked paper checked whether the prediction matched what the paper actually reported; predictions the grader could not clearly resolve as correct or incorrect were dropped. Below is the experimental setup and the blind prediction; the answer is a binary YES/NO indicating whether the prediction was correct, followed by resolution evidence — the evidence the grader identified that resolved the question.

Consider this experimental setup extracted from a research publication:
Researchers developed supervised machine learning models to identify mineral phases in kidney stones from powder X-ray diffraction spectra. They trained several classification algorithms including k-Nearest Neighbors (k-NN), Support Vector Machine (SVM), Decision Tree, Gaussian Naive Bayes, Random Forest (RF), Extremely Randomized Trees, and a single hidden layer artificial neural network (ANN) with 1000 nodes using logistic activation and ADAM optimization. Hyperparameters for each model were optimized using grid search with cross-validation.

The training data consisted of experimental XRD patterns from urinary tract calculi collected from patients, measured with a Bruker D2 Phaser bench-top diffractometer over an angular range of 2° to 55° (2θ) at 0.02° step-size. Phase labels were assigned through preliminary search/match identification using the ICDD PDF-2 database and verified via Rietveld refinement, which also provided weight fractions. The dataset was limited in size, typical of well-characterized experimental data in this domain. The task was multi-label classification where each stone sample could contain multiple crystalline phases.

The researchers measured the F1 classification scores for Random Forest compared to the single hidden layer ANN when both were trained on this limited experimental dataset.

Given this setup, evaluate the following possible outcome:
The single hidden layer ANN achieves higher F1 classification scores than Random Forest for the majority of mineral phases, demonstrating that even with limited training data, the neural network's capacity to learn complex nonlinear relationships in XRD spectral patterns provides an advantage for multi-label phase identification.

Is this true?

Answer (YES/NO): NO